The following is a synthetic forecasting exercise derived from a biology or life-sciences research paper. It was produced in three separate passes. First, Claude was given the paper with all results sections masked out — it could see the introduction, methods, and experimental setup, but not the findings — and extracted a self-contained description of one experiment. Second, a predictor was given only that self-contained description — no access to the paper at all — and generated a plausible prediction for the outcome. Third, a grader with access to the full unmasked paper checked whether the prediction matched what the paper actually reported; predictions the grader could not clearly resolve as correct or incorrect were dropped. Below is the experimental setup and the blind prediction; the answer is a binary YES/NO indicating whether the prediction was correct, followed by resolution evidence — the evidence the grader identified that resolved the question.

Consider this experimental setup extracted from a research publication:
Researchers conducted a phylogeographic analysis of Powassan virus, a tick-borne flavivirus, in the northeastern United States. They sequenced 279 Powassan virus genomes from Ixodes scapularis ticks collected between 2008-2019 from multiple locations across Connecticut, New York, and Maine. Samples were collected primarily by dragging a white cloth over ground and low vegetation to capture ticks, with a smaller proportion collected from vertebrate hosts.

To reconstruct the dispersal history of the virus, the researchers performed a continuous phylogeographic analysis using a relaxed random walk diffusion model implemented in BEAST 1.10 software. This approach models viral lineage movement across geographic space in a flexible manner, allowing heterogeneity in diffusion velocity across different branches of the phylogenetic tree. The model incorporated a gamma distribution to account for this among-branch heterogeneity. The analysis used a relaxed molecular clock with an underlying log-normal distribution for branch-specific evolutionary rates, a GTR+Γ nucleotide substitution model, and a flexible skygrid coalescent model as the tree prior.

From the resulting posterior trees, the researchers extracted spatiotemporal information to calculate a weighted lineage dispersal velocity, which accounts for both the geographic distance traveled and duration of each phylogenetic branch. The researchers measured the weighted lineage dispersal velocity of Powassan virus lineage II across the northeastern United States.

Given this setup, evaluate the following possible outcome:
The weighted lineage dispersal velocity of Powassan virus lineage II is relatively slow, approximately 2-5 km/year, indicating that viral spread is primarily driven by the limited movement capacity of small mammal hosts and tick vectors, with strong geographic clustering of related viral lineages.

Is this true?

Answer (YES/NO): YES